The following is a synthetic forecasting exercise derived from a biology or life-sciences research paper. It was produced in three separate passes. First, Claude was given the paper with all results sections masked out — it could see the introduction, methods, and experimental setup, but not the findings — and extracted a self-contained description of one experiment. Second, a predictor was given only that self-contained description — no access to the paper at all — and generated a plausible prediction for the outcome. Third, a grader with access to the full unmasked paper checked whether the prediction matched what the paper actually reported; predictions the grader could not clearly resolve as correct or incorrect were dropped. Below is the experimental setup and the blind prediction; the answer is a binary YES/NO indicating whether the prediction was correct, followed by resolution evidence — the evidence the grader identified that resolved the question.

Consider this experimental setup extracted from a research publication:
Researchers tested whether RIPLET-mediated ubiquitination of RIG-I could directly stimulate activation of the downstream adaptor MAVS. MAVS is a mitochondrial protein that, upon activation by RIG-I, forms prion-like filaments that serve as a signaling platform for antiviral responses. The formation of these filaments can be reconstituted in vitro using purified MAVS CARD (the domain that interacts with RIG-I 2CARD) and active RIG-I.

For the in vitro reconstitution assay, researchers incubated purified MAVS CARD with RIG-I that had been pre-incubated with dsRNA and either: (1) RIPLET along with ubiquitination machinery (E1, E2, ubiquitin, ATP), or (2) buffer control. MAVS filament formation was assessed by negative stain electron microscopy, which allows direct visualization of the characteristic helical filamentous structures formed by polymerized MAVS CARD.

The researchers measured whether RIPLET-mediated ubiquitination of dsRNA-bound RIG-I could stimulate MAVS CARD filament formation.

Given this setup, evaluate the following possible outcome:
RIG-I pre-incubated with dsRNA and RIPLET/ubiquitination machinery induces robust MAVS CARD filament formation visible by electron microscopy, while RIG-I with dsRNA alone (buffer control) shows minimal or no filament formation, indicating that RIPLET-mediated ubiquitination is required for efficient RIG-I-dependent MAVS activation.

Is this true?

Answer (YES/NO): NO